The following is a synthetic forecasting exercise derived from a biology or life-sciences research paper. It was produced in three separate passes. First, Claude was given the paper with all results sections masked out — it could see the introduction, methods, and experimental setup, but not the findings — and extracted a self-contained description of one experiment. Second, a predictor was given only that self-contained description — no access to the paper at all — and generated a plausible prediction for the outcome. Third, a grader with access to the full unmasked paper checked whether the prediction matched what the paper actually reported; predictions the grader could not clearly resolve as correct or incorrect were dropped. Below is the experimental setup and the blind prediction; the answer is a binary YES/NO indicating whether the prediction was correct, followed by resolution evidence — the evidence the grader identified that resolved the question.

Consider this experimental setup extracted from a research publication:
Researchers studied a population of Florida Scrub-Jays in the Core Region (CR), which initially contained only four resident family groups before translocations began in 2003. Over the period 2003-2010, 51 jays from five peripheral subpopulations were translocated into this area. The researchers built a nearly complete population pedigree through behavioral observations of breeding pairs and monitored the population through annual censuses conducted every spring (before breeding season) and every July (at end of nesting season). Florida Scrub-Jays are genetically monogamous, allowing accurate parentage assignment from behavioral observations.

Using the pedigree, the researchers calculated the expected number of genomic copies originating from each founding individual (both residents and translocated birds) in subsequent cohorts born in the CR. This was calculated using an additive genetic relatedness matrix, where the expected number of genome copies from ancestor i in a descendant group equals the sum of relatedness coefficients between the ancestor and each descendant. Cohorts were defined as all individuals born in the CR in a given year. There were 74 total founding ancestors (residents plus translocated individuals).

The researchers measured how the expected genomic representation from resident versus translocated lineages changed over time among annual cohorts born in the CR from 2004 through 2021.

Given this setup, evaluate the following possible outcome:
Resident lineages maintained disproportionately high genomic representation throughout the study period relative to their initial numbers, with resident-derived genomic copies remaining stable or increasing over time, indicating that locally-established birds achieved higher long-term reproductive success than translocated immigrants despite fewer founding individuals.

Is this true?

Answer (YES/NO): NO